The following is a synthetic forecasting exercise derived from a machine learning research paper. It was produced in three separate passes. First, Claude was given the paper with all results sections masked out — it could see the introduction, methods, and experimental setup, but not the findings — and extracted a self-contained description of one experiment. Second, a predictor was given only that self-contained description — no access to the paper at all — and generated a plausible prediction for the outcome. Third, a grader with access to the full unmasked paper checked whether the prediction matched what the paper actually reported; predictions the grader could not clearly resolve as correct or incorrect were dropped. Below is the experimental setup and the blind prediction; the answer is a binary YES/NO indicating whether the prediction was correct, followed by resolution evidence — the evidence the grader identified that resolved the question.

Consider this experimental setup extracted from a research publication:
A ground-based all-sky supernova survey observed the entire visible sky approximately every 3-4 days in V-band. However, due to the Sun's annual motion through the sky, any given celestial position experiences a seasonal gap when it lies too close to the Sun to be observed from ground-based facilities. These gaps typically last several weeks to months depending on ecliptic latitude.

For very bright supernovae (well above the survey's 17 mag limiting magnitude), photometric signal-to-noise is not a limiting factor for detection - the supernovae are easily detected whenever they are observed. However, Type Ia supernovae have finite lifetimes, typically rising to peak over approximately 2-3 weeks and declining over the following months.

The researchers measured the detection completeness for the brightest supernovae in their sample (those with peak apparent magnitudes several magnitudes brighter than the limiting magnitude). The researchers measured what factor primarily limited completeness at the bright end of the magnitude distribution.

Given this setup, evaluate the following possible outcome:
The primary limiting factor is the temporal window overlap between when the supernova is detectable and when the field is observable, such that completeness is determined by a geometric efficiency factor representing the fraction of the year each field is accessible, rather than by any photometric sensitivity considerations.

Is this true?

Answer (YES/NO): YES